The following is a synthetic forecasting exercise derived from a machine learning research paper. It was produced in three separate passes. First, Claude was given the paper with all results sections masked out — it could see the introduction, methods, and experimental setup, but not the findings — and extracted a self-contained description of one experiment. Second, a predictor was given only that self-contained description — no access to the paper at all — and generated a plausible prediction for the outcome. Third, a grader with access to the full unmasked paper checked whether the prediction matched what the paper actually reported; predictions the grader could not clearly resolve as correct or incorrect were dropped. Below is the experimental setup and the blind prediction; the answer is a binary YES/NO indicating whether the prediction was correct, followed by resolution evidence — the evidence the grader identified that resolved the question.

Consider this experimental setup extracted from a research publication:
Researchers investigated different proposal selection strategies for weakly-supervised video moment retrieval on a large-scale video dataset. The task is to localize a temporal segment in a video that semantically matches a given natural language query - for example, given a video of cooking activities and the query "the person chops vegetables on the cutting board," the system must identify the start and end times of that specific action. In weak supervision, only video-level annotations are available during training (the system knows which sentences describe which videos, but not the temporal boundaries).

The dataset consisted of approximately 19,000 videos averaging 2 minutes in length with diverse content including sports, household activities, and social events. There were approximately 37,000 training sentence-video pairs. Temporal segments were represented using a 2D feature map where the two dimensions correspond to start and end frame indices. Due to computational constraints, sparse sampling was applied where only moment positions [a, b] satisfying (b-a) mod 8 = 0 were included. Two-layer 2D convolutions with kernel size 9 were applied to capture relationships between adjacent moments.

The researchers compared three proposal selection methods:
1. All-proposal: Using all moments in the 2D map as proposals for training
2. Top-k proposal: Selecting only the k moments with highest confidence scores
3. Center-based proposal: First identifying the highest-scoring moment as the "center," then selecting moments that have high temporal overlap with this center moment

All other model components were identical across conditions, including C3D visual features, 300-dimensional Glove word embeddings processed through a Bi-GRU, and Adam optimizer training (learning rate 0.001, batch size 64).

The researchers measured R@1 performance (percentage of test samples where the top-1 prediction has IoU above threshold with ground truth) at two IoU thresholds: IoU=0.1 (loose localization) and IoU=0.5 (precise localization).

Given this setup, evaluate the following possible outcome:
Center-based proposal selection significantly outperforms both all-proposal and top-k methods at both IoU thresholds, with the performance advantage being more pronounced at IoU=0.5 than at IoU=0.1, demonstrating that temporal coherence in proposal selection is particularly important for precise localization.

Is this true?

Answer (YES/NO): NO